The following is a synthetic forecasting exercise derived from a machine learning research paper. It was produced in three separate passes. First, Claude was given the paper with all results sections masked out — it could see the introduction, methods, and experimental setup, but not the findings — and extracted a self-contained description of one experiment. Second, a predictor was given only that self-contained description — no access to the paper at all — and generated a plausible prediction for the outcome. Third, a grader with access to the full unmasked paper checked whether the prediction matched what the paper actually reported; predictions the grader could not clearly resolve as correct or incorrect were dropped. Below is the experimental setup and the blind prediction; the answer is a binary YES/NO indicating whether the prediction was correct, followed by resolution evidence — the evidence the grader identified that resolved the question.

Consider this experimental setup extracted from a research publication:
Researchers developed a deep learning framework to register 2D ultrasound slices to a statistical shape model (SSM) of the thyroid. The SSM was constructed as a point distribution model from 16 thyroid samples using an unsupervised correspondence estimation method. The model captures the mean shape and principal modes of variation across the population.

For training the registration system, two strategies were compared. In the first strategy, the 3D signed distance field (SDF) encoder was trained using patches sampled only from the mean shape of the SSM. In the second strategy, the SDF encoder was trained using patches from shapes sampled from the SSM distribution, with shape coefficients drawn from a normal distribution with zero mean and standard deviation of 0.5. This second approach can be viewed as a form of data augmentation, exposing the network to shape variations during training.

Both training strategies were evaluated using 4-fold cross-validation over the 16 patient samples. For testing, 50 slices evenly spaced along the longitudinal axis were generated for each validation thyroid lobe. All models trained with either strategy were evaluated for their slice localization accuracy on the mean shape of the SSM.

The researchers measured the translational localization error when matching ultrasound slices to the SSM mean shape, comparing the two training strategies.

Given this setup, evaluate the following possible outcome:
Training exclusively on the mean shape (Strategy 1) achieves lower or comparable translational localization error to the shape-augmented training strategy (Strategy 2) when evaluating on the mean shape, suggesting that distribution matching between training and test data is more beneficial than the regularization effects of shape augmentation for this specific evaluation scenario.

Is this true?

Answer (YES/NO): YES